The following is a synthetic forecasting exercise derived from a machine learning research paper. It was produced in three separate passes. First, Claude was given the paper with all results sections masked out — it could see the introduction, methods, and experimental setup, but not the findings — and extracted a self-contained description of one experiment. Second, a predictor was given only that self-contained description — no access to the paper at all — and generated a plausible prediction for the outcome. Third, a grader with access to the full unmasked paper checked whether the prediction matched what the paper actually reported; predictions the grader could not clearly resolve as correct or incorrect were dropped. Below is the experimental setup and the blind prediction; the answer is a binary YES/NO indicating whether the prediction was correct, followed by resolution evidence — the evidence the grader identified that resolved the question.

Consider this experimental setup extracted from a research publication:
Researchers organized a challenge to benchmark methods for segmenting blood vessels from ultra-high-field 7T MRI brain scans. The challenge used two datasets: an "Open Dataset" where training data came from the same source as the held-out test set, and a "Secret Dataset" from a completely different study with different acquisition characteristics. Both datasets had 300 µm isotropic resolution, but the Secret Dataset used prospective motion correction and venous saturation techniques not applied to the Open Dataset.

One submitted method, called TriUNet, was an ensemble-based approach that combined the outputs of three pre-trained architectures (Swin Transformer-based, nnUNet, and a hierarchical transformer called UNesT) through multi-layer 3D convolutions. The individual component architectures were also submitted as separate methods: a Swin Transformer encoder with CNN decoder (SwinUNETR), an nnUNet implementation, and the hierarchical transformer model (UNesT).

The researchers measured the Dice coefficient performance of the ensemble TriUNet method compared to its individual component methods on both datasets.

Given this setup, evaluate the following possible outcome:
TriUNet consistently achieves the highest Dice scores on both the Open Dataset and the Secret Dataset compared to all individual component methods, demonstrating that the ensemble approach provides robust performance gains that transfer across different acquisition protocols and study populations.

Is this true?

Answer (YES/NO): YES